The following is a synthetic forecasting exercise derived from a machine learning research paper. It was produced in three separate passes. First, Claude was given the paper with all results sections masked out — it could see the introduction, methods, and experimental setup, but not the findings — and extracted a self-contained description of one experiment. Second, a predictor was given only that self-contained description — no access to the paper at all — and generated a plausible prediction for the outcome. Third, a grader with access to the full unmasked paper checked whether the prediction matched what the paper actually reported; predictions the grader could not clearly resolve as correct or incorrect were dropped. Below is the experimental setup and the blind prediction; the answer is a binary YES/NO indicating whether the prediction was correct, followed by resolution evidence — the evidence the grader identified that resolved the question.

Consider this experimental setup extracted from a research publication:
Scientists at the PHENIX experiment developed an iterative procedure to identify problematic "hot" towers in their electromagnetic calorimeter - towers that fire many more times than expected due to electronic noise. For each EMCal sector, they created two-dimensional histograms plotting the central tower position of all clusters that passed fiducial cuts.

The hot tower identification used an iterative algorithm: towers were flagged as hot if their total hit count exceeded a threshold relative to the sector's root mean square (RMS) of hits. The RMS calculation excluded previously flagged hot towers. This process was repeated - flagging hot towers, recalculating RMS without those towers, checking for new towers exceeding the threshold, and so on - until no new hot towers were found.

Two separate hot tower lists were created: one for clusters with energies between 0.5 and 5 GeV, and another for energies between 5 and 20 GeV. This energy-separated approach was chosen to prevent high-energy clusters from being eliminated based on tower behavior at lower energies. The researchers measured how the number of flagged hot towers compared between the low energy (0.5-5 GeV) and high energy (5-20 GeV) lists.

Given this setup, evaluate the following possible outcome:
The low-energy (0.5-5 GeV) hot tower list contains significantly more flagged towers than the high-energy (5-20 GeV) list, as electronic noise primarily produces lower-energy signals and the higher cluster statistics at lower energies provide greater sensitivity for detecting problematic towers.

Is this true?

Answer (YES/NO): YES